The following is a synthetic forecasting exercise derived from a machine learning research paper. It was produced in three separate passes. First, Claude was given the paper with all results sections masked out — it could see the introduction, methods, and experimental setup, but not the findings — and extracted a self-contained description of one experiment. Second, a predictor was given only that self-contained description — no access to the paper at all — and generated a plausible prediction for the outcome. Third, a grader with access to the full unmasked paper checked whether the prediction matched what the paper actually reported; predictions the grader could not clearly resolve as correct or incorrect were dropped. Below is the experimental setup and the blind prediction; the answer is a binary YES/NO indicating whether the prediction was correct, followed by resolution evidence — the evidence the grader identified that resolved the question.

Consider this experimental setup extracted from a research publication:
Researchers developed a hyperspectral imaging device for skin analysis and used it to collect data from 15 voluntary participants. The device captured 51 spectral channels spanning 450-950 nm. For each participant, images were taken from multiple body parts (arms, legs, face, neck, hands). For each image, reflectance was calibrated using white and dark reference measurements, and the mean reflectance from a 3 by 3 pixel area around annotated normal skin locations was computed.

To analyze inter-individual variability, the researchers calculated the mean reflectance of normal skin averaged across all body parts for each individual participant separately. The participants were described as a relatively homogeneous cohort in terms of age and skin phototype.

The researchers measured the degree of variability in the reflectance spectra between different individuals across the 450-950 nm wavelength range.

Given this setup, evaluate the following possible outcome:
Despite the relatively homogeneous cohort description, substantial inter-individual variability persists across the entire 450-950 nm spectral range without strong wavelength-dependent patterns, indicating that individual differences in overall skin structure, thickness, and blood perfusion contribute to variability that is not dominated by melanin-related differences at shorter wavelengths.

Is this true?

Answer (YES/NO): NO